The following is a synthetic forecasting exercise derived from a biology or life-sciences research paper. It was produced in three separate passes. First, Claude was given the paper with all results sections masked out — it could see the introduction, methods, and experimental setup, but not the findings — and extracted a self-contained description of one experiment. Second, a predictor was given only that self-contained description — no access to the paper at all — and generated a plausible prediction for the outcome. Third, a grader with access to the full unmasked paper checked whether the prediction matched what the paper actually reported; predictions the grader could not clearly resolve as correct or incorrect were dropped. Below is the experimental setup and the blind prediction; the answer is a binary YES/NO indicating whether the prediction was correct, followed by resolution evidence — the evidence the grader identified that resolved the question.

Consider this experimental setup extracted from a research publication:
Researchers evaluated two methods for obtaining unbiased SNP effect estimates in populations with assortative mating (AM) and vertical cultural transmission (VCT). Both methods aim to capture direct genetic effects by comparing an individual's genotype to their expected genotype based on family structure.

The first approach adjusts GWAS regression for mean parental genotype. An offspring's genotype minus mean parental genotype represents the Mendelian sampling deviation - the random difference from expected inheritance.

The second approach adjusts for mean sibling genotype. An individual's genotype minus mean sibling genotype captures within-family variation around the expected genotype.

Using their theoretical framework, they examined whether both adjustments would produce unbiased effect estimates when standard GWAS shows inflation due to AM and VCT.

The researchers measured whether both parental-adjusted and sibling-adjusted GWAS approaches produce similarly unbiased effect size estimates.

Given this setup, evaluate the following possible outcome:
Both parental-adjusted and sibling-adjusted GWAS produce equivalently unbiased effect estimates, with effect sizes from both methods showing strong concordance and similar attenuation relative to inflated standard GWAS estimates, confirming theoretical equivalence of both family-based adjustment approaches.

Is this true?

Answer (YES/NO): YES